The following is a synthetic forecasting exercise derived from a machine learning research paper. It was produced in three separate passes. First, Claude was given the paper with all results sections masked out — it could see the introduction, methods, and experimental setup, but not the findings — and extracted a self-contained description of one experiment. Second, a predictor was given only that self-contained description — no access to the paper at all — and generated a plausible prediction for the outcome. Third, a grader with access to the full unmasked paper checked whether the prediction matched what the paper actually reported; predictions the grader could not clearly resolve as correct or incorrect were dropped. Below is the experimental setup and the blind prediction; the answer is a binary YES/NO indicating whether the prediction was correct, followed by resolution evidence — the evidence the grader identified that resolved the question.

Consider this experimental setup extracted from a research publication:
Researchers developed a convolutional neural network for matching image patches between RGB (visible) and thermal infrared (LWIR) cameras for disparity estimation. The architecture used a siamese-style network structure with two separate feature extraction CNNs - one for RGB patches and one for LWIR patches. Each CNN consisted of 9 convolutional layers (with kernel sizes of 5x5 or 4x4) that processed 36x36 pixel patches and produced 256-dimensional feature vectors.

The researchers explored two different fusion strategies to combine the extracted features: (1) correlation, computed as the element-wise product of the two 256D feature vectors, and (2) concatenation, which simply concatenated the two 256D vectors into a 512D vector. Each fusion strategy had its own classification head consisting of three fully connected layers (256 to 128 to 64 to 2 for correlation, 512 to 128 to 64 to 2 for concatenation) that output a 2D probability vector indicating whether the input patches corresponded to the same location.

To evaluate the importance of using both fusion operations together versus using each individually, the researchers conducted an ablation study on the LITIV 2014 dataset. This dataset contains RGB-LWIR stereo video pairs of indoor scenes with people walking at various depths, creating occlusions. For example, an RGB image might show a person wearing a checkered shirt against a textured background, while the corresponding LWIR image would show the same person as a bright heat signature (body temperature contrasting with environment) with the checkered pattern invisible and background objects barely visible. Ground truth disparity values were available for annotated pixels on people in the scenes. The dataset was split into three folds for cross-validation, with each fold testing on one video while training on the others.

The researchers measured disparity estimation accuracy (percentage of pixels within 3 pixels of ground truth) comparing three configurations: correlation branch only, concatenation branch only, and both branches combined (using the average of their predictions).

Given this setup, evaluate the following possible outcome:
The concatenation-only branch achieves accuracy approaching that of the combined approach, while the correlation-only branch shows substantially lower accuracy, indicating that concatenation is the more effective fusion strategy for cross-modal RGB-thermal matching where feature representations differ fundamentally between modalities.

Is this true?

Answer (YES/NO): YES